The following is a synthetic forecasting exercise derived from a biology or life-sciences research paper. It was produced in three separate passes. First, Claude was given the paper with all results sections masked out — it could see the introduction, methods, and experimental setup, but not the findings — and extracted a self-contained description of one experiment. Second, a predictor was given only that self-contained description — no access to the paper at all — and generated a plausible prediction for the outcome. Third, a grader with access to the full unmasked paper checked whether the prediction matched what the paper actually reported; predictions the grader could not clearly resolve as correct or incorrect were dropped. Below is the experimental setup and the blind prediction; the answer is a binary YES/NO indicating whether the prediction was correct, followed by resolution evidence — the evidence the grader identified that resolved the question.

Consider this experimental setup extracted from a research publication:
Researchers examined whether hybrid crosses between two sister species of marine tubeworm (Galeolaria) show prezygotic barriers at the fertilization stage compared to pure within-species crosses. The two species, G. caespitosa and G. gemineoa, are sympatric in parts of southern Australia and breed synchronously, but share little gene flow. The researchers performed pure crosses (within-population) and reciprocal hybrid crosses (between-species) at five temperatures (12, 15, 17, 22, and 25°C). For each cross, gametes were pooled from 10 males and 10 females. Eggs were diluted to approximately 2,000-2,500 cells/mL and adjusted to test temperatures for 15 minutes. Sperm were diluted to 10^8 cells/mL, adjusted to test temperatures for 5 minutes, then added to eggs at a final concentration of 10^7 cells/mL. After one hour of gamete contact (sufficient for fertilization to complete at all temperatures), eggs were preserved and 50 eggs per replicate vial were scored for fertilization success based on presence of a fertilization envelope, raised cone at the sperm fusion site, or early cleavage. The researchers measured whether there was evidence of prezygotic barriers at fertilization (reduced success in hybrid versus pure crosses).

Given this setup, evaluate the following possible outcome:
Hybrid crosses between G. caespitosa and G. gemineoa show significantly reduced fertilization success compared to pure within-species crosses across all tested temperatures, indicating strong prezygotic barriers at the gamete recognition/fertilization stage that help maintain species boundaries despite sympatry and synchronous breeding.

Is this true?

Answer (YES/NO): NO